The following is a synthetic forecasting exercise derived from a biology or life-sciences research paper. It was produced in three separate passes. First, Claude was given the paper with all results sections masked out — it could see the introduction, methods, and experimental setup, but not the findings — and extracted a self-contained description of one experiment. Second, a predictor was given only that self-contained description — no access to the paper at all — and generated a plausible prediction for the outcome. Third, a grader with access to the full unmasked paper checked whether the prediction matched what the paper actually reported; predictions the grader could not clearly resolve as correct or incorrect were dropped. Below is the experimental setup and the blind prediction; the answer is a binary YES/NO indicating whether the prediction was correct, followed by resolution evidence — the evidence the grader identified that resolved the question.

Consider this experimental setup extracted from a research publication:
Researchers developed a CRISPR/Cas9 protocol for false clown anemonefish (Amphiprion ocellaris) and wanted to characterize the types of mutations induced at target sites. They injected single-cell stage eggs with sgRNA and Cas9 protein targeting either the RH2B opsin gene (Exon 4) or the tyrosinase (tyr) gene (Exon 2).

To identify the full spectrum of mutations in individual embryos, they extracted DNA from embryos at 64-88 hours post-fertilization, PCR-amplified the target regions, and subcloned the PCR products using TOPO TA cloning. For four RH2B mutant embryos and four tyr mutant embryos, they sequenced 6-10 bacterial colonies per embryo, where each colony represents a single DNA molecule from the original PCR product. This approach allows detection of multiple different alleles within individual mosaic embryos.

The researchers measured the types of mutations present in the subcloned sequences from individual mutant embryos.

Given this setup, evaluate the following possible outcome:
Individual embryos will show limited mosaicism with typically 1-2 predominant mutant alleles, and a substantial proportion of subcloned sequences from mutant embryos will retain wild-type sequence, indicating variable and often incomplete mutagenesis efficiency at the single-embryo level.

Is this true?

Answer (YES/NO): NO